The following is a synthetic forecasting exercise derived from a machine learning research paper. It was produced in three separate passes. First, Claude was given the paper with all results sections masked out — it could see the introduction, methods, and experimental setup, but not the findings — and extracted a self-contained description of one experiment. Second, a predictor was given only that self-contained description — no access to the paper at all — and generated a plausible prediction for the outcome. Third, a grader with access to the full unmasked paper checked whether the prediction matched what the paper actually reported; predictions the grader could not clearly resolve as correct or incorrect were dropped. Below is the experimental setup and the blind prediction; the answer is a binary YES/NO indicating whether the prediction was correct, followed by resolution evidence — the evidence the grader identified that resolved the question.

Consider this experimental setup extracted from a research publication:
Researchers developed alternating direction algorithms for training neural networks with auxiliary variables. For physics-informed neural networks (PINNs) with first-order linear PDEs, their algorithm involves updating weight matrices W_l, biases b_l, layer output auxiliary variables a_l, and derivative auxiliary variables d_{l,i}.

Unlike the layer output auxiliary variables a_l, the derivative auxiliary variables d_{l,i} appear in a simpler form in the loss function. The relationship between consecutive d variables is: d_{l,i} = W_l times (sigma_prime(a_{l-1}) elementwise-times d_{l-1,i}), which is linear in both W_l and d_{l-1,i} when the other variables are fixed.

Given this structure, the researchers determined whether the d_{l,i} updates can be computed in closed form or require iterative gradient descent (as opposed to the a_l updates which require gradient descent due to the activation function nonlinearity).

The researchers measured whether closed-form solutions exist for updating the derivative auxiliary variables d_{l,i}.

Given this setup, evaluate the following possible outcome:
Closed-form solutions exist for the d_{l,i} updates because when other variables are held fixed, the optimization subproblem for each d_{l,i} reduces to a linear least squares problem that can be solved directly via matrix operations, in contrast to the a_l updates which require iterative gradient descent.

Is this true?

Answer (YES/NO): YES